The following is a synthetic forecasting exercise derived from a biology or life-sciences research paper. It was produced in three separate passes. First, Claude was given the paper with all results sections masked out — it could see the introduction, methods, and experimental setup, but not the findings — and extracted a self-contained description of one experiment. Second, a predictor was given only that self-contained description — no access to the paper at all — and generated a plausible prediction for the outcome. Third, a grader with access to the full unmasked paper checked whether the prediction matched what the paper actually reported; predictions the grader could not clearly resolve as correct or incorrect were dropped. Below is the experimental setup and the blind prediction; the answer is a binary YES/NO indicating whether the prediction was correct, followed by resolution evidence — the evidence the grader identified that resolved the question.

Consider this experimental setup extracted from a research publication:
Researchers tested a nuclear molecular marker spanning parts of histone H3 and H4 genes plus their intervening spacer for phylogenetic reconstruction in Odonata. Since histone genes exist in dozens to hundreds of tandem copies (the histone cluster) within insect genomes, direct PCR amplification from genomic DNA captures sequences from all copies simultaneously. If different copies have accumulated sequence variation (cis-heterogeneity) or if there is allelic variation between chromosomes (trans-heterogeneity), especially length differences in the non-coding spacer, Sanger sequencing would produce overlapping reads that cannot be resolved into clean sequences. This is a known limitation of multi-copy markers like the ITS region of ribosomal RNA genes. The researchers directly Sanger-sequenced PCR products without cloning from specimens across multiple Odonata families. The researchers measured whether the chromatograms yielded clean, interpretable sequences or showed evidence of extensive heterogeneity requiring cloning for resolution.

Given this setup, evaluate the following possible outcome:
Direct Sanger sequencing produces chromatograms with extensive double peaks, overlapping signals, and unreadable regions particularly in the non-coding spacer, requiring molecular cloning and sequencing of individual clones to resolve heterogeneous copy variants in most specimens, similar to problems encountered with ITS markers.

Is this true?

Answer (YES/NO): NO